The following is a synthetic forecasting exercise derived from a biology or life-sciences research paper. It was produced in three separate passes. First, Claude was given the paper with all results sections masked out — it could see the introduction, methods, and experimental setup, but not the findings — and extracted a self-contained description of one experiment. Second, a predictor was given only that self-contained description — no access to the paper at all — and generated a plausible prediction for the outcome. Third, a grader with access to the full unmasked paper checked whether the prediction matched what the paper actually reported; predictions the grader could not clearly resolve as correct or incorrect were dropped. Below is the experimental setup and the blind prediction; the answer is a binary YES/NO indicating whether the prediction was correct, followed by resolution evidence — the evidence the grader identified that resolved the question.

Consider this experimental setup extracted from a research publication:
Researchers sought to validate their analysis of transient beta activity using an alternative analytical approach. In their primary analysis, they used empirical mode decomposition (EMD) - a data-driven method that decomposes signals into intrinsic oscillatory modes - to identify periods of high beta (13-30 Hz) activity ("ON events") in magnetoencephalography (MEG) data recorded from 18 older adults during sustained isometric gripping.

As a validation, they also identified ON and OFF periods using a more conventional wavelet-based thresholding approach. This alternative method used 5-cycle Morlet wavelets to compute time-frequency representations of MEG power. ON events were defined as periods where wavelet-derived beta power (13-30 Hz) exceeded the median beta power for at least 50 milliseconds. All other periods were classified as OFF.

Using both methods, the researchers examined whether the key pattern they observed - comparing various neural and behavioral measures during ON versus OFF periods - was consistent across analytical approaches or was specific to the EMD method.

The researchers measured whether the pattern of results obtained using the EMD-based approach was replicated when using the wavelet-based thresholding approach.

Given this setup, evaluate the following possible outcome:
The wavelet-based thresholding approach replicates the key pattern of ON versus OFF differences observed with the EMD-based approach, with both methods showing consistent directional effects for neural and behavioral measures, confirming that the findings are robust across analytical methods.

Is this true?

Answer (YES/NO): YES